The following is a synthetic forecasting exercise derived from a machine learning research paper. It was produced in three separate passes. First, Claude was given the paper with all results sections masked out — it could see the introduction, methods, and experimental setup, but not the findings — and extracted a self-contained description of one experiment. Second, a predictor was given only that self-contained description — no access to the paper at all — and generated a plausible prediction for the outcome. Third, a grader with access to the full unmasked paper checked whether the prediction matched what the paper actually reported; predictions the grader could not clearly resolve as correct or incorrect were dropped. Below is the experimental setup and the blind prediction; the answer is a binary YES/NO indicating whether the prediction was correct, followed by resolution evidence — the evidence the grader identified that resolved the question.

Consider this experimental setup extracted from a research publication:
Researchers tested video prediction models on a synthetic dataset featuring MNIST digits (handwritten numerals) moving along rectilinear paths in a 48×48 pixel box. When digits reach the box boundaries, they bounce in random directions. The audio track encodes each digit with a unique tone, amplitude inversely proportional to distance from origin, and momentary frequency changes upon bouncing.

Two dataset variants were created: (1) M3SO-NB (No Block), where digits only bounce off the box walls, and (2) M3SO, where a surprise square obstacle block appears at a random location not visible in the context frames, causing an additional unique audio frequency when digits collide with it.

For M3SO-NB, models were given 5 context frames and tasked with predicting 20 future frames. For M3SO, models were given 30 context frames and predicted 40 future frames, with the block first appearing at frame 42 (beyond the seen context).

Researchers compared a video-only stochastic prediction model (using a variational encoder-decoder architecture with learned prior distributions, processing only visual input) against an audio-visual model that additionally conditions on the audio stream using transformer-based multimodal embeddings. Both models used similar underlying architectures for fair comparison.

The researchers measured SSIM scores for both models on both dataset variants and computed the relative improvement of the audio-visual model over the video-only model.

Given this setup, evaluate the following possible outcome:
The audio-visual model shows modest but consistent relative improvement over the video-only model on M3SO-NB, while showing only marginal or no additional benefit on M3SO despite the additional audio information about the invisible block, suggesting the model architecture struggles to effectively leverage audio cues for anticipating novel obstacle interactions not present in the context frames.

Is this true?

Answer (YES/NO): NO